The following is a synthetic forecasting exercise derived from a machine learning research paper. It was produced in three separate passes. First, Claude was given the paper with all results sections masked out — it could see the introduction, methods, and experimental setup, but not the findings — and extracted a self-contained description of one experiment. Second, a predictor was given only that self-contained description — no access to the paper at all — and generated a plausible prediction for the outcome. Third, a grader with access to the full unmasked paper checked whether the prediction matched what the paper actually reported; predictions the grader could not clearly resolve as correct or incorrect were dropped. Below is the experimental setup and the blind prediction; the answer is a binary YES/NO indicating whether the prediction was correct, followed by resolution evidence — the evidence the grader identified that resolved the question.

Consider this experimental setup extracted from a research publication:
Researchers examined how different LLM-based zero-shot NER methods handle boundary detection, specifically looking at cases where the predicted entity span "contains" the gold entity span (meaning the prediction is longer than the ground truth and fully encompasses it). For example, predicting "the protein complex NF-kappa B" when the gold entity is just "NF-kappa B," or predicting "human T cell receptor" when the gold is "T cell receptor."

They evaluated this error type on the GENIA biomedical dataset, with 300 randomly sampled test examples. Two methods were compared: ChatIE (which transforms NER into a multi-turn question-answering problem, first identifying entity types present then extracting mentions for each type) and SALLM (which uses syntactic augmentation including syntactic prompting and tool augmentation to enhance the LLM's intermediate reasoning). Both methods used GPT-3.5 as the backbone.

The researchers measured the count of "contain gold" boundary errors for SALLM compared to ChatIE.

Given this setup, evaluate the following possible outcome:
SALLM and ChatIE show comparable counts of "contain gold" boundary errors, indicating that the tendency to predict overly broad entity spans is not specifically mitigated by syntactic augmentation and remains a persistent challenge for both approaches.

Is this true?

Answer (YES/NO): NO